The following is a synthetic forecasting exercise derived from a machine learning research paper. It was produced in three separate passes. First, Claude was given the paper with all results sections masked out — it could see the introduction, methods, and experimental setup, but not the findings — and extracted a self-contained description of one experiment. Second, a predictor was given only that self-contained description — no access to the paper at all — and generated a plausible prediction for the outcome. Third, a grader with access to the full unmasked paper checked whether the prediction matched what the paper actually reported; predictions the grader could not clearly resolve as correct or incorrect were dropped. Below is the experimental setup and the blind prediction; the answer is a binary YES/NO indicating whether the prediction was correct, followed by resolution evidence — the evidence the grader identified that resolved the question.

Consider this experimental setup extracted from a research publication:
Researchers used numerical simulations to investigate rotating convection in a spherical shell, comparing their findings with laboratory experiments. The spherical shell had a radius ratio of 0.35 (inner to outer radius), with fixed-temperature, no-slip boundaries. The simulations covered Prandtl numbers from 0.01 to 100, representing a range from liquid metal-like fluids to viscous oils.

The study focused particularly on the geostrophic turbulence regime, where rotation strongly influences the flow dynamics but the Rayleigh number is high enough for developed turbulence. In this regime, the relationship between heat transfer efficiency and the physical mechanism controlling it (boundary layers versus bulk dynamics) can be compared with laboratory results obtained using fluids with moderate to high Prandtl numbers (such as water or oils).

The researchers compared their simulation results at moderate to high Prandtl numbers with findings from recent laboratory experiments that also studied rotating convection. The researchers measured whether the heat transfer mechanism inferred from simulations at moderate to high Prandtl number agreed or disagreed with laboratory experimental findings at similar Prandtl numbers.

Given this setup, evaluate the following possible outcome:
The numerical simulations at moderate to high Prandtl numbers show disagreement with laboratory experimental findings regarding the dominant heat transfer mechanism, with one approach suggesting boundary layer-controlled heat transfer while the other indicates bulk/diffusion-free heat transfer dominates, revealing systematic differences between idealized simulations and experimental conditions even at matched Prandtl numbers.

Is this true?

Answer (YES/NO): NO